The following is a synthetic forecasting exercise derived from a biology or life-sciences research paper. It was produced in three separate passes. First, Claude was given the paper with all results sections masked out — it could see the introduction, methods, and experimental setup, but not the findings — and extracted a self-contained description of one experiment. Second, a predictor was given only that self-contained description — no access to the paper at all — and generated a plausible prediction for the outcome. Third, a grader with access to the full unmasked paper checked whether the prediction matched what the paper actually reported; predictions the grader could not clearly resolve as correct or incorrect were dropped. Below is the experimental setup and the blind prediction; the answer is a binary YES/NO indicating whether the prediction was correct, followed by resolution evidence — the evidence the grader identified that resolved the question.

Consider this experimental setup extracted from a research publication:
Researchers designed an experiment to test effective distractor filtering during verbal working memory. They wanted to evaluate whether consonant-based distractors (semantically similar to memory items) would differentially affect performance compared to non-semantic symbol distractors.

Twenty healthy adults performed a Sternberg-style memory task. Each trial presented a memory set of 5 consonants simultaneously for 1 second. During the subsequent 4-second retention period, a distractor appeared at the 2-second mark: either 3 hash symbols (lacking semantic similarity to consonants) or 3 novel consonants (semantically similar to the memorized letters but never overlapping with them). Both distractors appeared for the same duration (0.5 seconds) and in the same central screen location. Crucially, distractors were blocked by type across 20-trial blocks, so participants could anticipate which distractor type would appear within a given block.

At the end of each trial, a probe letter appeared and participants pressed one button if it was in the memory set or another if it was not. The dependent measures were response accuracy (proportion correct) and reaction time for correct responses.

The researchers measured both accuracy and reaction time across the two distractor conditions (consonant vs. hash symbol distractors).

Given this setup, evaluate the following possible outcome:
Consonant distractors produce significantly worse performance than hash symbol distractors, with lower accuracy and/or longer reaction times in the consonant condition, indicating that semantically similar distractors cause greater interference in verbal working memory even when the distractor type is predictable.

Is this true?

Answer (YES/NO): YES